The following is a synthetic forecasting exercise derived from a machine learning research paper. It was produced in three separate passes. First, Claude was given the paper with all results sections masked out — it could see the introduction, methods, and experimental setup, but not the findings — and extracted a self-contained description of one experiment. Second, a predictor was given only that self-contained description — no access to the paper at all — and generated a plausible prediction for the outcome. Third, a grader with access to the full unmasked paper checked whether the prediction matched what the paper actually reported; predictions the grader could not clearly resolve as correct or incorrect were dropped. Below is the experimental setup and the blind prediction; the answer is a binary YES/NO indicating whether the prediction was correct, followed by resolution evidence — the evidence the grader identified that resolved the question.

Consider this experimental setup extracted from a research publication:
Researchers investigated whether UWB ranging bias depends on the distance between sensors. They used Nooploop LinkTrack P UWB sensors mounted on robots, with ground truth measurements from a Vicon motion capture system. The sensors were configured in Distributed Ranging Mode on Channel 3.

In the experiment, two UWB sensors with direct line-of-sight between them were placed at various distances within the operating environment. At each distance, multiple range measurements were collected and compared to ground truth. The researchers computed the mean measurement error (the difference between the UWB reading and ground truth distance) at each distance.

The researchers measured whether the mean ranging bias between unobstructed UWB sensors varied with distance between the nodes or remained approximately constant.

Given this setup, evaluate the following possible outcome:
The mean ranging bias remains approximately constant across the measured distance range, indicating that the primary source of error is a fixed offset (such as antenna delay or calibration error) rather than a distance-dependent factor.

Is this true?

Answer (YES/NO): YES